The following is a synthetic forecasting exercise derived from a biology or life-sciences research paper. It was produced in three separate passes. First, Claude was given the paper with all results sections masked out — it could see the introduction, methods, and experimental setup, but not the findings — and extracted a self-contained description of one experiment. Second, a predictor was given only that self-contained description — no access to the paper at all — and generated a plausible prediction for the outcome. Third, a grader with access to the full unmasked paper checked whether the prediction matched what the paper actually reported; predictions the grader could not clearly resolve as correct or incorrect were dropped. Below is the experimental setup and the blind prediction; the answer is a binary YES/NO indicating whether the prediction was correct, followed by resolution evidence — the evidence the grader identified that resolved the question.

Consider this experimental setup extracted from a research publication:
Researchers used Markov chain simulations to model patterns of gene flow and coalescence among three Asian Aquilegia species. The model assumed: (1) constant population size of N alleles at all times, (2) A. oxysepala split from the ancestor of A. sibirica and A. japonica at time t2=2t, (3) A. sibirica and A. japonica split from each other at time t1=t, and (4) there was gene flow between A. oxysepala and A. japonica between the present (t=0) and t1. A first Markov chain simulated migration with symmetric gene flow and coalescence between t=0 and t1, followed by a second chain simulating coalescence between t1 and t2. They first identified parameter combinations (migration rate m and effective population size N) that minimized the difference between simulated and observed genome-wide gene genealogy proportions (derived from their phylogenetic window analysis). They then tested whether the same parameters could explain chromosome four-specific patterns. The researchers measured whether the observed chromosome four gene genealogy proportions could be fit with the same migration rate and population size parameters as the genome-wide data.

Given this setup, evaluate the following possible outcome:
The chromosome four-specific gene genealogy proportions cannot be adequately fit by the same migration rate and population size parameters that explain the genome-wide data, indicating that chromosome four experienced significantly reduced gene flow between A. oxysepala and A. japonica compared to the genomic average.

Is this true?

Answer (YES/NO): NO